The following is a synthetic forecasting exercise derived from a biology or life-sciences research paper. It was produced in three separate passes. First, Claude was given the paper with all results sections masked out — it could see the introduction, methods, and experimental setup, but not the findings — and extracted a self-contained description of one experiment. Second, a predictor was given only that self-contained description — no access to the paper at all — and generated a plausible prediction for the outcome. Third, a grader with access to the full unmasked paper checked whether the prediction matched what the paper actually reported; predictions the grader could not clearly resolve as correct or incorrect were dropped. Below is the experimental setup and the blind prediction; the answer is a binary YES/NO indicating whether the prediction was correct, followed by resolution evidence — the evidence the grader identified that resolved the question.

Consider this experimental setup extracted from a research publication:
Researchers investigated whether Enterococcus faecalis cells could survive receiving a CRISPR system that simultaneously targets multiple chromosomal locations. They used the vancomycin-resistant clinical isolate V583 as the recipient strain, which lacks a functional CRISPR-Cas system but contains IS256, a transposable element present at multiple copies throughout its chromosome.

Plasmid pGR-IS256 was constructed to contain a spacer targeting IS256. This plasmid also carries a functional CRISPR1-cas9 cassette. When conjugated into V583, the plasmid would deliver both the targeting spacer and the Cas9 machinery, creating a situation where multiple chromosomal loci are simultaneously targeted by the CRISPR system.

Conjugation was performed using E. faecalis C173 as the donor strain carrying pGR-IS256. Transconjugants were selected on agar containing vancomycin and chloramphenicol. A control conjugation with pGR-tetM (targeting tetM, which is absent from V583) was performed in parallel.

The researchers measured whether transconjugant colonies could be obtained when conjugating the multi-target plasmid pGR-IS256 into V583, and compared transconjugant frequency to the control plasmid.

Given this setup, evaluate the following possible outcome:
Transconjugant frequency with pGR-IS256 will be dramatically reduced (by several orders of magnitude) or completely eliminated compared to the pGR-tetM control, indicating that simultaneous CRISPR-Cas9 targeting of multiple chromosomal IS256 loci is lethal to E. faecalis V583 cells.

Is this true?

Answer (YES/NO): NO